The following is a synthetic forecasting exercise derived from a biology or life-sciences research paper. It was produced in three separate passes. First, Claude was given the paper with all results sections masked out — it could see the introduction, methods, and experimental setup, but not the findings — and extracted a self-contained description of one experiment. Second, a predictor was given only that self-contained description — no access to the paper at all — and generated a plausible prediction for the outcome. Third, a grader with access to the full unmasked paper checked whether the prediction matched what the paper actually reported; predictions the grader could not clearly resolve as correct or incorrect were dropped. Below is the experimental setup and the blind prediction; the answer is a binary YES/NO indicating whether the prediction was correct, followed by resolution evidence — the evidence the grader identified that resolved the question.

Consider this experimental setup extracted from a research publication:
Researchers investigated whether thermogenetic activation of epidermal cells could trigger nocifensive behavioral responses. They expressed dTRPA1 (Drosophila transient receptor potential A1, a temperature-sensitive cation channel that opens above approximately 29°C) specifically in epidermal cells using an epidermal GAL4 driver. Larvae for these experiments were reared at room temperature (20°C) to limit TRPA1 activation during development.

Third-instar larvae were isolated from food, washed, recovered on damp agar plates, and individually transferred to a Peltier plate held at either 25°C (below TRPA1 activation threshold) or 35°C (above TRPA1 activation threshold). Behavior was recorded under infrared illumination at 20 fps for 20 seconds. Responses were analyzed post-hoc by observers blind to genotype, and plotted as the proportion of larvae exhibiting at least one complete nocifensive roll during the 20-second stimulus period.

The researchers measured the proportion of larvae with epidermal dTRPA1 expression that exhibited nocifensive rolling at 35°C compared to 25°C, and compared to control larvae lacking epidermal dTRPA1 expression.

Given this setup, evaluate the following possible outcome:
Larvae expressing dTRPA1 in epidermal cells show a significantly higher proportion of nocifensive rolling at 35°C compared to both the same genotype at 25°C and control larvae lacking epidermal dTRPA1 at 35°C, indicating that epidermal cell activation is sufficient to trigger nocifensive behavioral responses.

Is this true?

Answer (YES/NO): YES